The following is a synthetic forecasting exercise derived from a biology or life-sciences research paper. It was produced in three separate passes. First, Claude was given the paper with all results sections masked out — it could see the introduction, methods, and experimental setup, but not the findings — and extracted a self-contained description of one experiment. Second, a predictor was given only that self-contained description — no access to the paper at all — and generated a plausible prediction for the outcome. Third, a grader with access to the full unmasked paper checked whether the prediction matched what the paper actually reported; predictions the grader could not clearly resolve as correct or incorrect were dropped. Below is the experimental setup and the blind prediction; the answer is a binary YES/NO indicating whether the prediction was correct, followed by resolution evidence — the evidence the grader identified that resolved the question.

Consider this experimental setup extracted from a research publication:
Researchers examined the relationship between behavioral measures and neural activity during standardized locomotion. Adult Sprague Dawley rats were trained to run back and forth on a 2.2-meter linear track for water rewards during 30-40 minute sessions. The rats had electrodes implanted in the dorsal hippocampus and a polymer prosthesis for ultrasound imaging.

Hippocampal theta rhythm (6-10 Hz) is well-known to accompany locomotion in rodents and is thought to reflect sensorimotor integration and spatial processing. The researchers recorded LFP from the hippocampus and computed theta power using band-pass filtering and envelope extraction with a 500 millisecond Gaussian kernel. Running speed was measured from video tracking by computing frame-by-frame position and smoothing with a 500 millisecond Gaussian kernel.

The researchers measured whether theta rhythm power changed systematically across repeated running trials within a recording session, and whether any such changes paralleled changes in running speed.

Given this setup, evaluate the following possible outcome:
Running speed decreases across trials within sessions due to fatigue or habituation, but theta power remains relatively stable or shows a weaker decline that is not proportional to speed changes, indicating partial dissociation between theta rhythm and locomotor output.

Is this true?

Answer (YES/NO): NO